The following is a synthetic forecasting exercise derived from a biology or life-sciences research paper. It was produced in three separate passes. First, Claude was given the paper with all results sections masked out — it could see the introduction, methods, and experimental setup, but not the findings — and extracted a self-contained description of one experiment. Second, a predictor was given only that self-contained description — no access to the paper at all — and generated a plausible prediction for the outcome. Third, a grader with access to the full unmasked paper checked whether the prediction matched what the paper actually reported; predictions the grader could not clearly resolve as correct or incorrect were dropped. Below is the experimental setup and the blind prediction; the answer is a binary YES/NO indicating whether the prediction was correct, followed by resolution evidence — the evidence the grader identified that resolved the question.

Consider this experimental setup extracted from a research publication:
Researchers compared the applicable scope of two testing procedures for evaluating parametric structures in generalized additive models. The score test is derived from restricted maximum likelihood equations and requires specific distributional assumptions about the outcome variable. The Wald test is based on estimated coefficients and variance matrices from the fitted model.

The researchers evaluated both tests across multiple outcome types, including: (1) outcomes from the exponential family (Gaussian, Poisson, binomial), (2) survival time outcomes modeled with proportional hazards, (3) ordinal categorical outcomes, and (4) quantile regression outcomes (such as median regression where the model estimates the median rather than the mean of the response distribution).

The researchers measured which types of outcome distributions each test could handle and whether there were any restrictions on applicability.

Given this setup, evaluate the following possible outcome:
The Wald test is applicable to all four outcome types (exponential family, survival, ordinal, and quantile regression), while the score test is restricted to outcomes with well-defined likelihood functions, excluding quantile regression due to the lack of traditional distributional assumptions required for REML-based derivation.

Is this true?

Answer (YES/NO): NO